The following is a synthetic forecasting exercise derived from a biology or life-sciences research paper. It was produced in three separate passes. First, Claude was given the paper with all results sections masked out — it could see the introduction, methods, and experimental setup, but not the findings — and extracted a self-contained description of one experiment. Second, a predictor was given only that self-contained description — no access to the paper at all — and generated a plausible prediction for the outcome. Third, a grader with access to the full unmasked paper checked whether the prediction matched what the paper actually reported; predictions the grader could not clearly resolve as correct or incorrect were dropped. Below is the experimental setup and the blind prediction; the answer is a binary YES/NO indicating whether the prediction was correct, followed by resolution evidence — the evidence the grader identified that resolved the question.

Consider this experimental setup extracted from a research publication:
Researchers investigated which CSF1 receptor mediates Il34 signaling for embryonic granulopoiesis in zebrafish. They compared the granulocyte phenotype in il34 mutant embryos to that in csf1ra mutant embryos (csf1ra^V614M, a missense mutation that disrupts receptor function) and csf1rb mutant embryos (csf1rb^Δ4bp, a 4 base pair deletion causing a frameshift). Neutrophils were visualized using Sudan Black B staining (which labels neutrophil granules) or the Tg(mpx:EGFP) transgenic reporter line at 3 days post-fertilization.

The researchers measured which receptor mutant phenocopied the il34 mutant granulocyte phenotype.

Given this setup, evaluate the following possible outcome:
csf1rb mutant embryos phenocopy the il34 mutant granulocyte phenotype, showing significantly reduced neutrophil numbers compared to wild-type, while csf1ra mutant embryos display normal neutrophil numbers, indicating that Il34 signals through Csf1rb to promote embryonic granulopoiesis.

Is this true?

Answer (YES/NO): YES